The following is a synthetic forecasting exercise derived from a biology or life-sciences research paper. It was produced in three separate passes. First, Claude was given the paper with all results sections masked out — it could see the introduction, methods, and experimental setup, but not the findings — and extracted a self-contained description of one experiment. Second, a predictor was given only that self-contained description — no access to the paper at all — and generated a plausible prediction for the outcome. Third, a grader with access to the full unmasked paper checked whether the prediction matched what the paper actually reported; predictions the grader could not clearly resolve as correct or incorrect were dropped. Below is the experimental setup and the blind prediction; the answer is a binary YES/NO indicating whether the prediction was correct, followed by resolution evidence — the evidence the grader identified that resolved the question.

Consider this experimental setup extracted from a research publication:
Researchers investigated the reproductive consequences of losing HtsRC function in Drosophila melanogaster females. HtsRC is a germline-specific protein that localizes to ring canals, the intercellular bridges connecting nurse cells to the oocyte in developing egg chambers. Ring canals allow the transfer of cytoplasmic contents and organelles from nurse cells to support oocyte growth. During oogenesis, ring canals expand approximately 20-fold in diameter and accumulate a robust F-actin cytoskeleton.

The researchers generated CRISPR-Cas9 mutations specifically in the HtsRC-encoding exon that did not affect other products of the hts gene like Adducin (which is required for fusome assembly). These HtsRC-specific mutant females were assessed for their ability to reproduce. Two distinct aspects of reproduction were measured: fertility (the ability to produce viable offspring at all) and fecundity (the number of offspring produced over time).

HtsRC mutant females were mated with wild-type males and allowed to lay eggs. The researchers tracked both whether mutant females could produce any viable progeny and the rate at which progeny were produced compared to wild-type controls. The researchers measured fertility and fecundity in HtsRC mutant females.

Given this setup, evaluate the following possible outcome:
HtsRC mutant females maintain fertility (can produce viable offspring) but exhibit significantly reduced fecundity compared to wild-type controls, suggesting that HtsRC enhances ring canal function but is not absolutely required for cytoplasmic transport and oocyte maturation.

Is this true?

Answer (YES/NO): YES